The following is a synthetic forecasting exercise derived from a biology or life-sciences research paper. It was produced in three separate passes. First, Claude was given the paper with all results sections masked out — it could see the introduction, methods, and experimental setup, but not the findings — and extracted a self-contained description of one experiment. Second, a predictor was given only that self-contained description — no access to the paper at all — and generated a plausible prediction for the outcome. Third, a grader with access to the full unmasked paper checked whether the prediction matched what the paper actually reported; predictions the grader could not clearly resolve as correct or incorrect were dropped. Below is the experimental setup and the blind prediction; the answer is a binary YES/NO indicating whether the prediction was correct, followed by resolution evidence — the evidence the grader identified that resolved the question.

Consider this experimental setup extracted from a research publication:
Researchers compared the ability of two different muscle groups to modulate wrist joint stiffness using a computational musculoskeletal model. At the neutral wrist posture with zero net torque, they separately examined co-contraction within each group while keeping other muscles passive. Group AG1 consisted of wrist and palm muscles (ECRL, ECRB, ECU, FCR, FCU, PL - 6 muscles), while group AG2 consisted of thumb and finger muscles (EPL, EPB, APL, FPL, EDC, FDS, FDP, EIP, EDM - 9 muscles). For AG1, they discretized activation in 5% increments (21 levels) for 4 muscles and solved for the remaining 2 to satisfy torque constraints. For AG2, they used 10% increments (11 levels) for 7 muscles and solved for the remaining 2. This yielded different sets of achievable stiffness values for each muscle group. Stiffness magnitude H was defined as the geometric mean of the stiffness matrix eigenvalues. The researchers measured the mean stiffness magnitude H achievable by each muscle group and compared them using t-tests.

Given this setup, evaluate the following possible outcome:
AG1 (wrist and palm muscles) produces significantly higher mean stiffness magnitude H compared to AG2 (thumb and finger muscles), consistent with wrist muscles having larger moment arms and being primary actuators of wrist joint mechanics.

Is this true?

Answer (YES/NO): YES